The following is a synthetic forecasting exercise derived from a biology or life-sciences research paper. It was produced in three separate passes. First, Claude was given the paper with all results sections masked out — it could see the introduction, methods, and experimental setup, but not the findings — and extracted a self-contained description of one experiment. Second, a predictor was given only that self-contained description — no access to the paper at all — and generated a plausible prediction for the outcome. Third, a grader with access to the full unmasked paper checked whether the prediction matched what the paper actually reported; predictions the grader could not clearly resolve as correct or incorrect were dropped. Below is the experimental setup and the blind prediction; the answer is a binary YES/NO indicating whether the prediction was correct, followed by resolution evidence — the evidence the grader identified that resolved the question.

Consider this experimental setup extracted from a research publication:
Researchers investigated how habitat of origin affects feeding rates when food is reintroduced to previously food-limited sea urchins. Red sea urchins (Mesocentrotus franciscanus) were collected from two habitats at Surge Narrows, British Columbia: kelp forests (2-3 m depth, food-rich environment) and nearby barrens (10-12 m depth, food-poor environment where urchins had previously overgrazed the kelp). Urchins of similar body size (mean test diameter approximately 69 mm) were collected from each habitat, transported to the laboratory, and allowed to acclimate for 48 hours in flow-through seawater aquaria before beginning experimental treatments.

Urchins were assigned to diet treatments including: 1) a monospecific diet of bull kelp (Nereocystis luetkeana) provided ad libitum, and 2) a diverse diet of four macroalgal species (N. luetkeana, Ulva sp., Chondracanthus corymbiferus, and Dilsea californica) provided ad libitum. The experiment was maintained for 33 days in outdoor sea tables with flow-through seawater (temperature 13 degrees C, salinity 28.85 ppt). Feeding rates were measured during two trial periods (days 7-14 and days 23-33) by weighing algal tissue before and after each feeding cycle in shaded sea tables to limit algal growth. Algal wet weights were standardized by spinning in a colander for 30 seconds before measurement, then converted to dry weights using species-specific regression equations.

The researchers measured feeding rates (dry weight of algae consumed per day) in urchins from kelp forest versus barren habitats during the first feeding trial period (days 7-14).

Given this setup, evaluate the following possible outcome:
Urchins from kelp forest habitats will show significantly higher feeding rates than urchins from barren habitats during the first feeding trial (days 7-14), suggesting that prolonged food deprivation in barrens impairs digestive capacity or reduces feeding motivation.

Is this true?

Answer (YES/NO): NO